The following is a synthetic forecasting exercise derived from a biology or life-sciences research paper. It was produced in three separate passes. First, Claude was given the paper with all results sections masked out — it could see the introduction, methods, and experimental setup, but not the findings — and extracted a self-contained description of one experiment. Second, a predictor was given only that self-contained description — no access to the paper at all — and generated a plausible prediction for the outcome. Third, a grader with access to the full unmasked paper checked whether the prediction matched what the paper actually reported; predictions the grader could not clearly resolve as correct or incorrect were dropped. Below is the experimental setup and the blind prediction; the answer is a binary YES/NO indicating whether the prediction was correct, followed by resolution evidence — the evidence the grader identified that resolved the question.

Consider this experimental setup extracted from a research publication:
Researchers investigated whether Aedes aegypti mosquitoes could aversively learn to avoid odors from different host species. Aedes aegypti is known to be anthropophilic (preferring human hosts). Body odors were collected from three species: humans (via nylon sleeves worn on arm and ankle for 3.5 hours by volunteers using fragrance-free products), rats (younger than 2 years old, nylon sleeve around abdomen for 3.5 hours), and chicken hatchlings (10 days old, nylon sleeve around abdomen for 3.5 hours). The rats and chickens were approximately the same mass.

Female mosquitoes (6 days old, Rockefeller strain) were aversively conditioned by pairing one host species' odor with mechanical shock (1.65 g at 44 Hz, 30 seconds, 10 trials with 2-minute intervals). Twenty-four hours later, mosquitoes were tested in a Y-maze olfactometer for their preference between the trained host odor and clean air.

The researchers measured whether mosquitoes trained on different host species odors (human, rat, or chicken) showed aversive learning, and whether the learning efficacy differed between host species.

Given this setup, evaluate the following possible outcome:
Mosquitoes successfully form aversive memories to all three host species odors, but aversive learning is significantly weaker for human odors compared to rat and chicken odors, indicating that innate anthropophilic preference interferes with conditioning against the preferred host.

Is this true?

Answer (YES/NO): NO